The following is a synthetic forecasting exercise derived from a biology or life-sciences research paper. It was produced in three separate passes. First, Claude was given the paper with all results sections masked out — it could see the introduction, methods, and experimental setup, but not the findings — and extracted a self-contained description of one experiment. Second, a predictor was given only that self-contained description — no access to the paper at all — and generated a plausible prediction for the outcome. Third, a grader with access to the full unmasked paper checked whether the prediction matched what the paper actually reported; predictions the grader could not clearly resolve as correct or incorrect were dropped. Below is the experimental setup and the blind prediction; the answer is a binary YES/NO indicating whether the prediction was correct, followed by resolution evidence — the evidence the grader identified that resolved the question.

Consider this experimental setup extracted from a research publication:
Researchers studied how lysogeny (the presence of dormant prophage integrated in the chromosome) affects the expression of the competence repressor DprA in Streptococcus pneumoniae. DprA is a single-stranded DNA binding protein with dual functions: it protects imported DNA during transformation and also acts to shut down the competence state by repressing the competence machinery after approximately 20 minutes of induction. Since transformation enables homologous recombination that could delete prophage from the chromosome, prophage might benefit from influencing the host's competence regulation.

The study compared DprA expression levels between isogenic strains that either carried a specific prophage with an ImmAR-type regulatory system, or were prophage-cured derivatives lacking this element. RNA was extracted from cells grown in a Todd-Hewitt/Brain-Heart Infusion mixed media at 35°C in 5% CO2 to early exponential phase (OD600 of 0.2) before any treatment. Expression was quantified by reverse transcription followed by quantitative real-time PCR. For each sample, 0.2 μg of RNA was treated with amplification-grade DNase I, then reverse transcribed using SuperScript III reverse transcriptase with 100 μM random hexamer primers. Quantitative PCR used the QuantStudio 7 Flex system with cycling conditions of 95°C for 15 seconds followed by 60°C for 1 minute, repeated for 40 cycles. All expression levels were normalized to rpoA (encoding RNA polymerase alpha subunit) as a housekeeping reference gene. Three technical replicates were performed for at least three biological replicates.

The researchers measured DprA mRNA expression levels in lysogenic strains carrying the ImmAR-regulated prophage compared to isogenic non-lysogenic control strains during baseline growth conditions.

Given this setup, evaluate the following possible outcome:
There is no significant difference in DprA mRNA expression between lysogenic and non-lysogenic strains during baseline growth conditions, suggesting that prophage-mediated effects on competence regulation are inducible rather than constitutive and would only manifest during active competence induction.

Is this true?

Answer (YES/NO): NO